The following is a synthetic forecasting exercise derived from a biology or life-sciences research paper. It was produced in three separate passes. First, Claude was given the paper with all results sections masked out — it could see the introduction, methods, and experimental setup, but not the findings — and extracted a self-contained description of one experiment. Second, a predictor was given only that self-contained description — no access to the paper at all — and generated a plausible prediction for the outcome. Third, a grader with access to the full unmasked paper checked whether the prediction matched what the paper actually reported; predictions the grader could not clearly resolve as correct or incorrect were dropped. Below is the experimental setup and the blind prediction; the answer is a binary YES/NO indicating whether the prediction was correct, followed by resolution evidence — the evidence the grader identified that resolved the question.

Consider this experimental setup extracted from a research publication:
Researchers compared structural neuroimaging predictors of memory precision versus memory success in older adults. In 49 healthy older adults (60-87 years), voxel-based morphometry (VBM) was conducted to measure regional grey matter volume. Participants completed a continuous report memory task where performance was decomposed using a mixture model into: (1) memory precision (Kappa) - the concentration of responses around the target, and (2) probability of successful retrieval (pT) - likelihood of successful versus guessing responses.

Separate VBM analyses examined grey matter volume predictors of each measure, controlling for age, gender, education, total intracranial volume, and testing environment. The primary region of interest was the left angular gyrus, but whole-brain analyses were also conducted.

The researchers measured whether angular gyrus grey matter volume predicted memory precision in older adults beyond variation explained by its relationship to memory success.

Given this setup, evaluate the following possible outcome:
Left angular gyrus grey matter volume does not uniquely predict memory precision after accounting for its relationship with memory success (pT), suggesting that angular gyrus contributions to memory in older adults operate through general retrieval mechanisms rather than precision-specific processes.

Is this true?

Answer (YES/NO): NO